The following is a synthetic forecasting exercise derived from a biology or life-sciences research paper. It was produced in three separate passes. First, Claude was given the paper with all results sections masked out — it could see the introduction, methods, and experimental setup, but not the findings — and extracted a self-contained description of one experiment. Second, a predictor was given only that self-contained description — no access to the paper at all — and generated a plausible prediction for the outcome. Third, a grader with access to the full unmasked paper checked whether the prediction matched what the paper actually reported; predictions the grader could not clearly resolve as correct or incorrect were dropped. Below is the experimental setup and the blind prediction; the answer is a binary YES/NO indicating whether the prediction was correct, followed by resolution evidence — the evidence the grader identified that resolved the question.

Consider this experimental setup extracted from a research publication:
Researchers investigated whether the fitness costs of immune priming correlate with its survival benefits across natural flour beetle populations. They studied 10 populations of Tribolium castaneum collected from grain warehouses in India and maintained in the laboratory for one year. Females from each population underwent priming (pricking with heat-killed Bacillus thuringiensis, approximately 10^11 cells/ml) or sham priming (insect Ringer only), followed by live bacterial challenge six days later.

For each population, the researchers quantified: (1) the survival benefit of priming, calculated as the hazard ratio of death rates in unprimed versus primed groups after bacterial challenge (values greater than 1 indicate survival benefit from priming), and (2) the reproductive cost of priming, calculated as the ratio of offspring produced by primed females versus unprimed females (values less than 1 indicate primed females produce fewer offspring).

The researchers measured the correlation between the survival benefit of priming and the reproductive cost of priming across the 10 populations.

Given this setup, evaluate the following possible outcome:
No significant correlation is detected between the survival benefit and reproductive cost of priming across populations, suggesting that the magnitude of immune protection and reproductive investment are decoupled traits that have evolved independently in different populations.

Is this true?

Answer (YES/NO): NO